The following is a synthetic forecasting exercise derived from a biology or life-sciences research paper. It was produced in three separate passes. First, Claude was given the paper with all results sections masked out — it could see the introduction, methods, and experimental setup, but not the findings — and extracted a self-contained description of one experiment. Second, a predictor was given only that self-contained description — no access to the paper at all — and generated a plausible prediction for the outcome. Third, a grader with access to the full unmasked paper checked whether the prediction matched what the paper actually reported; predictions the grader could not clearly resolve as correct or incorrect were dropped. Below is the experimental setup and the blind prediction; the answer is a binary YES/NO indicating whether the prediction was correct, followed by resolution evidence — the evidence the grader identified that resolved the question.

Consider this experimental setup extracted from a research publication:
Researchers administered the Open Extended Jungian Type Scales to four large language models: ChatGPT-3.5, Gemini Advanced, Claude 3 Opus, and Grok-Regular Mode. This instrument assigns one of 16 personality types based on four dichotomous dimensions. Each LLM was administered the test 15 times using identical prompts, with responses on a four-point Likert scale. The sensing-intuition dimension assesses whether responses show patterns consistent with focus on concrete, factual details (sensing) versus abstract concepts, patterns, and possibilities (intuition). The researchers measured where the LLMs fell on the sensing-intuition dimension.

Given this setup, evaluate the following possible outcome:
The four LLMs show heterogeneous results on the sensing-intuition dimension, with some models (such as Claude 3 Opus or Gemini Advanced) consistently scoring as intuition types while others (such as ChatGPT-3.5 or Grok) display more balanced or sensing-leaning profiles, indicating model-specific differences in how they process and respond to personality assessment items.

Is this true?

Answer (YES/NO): NO